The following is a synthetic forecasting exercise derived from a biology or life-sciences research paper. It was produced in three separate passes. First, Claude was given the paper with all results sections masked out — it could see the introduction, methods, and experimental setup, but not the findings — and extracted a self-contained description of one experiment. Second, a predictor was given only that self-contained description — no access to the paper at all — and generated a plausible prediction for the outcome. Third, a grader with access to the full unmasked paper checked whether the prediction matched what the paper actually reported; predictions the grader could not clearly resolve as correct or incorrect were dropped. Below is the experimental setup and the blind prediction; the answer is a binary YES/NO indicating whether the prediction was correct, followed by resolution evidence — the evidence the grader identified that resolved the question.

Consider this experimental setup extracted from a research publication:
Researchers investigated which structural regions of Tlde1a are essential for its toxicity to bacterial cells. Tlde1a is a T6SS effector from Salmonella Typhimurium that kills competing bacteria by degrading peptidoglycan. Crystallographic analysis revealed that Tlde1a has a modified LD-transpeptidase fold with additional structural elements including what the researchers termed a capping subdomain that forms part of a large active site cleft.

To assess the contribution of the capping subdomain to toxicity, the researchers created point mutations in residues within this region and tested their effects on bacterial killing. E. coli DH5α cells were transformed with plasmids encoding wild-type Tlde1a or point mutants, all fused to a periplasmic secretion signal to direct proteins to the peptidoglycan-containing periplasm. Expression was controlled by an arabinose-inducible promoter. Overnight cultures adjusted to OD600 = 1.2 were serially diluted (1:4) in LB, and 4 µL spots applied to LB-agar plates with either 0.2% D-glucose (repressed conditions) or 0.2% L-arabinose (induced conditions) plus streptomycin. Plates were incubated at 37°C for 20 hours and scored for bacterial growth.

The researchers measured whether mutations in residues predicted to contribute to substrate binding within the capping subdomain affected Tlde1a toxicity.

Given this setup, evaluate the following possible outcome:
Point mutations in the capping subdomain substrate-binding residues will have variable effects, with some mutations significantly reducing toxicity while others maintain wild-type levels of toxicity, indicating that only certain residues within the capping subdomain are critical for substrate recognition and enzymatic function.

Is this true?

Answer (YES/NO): NO